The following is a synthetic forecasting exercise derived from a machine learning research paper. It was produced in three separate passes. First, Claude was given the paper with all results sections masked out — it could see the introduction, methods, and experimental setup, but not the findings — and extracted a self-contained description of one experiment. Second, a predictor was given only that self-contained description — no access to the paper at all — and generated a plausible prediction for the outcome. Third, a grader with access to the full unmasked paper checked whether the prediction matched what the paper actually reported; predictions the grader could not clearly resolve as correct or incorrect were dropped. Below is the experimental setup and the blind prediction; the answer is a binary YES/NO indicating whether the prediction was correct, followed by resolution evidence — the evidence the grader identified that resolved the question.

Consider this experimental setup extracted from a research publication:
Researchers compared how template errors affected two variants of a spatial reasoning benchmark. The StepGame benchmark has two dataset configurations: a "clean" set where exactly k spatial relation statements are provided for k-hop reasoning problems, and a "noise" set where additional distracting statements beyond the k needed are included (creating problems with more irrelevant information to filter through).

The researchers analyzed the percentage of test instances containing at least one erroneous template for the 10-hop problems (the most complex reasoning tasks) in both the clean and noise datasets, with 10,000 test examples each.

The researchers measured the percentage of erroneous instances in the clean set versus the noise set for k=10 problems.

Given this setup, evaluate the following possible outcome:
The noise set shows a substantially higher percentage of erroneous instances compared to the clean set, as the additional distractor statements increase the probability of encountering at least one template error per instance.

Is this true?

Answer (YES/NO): YES